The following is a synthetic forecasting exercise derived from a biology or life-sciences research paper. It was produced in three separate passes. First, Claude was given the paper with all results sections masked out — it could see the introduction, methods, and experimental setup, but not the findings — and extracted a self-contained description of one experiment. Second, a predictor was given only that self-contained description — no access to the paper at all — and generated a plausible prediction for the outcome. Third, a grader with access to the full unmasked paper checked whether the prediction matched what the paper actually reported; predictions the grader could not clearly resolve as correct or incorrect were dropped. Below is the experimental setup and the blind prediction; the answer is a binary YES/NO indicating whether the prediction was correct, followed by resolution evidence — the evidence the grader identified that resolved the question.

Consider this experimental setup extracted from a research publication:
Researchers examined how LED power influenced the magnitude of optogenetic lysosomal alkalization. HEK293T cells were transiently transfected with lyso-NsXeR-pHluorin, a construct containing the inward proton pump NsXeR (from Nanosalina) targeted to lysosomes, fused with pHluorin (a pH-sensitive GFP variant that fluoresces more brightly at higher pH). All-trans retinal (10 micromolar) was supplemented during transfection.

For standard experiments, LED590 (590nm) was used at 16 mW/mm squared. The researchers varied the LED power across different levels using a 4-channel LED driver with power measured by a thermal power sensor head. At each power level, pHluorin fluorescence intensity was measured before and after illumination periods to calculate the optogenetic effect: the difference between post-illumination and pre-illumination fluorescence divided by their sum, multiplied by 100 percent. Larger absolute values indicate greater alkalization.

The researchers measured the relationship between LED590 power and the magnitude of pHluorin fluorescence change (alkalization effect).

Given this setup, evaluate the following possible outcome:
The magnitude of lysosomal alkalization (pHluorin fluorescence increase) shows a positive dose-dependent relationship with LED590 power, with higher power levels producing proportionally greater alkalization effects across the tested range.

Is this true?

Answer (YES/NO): NO